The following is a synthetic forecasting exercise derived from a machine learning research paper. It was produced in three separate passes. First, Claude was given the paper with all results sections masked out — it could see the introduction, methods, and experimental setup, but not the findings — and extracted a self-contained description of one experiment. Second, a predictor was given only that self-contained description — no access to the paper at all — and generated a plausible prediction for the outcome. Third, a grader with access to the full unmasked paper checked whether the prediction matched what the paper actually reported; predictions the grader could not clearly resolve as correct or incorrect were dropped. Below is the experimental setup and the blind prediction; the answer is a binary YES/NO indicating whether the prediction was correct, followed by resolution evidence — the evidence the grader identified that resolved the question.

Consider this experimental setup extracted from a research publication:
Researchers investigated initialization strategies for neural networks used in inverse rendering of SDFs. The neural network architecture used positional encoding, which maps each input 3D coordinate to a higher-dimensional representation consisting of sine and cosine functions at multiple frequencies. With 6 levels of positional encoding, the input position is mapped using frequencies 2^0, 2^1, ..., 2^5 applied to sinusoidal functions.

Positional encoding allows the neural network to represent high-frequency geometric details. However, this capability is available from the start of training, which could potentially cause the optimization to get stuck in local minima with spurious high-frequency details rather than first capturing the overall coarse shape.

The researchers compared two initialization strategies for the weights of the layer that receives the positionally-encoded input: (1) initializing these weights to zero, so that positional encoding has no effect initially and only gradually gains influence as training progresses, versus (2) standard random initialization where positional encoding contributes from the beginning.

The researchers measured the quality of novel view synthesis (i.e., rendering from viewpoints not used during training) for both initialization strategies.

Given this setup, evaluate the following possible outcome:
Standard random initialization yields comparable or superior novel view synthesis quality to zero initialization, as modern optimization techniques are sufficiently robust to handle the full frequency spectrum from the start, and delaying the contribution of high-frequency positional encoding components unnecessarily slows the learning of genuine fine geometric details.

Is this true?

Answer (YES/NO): NO